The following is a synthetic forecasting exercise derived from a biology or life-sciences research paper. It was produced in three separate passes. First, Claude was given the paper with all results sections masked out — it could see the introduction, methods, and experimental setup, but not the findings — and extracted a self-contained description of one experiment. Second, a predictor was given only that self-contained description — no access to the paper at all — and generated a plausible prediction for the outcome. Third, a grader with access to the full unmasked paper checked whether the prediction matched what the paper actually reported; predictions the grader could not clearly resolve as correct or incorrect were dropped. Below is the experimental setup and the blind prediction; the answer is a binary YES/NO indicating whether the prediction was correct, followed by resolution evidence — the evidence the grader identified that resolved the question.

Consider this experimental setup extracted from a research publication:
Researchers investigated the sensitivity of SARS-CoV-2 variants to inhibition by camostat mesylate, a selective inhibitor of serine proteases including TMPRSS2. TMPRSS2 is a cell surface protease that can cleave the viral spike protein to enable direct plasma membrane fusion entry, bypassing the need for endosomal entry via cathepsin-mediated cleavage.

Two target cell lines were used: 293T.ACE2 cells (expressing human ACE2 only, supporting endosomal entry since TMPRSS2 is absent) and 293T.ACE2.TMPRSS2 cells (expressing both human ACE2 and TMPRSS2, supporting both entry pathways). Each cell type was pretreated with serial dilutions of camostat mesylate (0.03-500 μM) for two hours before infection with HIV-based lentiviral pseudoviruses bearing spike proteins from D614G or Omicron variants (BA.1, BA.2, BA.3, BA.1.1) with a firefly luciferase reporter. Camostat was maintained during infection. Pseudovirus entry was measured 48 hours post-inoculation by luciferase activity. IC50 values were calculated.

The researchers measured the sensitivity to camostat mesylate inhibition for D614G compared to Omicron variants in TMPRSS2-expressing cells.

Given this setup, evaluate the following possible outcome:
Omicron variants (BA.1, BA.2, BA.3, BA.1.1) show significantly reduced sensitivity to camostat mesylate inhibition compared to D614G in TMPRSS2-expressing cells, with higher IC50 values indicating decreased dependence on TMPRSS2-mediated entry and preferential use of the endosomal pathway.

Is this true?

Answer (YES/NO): NO